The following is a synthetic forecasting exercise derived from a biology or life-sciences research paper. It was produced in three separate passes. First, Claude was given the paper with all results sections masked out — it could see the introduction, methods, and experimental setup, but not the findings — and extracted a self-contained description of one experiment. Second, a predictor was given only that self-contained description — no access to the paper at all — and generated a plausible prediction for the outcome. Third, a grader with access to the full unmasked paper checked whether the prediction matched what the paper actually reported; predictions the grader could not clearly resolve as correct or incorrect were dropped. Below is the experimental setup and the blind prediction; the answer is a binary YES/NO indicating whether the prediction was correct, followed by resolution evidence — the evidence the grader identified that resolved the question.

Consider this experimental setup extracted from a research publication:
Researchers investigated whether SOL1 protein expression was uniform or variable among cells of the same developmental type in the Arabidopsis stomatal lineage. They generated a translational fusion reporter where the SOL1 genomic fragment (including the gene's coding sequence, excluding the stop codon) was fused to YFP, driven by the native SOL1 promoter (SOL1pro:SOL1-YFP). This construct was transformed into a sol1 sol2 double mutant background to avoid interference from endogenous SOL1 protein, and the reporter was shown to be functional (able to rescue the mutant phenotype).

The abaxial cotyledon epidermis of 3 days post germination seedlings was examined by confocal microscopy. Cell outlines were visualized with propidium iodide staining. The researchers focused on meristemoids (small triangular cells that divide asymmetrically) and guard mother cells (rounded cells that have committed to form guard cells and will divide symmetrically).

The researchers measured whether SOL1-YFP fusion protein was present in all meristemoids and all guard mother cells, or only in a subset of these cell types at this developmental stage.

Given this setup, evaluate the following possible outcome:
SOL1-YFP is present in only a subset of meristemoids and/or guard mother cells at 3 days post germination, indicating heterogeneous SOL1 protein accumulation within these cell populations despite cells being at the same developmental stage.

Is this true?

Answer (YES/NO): YES